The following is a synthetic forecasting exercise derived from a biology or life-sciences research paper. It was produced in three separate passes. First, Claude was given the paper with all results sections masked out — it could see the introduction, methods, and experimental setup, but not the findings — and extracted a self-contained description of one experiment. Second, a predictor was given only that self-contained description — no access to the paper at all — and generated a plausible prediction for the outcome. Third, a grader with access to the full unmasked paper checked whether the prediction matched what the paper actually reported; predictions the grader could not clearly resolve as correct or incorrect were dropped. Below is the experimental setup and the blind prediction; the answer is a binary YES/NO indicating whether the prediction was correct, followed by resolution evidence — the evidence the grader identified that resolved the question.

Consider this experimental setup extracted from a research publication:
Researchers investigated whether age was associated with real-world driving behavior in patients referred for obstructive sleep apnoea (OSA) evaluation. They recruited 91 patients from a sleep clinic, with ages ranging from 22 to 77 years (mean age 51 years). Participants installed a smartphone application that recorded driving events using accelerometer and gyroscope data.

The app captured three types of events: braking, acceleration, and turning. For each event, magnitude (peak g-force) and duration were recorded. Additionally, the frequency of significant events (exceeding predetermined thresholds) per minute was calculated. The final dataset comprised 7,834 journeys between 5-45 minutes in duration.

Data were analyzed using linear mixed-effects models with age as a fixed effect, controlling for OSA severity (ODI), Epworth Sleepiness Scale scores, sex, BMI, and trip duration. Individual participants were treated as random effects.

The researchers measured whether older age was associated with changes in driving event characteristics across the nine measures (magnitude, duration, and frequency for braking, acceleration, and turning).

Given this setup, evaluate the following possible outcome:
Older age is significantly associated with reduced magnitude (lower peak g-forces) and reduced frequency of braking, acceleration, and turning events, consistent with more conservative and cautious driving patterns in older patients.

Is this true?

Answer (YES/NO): NO